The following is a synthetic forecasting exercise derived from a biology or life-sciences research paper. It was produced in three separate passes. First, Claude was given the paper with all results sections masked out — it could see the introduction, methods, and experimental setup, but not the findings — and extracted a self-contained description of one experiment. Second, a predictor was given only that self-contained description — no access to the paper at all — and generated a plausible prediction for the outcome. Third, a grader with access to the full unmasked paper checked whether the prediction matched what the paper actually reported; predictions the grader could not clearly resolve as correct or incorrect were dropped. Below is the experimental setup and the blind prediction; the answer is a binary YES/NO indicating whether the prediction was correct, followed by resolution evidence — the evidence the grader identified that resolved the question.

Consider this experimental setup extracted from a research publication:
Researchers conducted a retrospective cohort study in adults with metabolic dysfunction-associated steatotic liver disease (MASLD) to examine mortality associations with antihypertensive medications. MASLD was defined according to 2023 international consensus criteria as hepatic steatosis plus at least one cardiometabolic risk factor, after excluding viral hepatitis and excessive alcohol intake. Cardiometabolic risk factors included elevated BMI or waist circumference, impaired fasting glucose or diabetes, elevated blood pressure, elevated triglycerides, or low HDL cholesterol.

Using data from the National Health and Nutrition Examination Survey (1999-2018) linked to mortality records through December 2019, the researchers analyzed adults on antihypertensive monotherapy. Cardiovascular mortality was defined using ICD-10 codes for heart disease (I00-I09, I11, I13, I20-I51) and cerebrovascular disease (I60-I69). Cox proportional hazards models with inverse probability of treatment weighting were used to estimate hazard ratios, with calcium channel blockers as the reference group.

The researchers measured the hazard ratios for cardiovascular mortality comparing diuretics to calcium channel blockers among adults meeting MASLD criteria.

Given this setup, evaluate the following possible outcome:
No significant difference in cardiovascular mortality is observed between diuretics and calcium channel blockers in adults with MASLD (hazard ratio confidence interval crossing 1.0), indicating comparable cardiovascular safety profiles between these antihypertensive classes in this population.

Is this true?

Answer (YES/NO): YES